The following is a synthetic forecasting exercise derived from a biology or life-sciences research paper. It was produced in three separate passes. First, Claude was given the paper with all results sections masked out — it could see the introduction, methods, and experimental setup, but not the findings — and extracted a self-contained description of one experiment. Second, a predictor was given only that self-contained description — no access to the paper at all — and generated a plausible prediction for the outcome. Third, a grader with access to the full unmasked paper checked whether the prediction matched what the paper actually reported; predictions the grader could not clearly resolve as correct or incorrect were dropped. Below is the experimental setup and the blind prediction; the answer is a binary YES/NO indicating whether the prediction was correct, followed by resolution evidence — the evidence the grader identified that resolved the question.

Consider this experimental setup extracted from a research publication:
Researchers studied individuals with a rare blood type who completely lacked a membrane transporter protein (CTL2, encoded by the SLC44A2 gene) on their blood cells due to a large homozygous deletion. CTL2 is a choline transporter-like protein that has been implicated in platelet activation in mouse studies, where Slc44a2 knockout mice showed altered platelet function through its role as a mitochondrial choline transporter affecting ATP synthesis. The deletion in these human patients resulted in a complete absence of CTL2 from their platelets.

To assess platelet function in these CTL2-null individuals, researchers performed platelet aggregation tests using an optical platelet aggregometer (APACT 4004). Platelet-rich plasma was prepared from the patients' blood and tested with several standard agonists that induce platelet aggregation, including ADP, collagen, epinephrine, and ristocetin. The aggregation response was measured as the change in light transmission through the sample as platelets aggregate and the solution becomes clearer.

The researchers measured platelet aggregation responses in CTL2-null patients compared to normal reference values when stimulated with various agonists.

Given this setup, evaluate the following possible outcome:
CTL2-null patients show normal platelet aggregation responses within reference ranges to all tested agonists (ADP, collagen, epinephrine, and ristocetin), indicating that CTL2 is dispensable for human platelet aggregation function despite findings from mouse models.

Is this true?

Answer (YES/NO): YES